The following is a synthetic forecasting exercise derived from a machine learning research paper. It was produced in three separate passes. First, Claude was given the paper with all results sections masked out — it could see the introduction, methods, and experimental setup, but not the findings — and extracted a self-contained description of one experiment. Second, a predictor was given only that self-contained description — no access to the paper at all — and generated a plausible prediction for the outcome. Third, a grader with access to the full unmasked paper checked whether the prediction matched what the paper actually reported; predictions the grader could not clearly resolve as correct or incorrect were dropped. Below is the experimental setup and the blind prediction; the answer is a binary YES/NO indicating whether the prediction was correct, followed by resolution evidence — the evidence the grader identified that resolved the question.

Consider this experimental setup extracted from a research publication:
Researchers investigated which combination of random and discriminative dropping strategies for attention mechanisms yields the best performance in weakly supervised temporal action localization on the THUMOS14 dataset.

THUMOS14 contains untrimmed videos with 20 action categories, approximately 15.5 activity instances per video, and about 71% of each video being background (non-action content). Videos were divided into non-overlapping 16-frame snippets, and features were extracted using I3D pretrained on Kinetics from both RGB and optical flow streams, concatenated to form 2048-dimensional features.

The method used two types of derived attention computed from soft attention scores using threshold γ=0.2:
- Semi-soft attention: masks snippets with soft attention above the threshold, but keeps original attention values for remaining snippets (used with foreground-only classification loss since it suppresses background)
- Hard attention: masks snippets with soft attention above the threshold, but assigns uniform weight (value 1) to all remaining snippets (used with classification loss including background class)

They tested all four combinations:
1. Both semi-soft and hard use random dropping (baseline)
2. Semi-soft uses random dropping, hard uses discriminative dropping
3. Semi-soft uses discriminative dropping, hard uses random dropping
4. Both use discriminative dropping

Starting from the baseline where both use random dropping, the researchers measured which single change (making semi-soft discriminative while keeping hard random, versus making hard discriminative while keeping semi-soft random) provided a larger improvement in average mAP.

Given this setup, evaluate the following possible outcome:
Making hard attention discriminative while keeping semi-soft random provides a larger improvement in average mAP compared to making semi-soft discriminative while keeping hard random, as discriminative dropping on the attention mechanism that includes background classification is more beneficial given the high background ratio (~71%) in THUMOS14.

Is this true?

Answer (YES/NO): NO